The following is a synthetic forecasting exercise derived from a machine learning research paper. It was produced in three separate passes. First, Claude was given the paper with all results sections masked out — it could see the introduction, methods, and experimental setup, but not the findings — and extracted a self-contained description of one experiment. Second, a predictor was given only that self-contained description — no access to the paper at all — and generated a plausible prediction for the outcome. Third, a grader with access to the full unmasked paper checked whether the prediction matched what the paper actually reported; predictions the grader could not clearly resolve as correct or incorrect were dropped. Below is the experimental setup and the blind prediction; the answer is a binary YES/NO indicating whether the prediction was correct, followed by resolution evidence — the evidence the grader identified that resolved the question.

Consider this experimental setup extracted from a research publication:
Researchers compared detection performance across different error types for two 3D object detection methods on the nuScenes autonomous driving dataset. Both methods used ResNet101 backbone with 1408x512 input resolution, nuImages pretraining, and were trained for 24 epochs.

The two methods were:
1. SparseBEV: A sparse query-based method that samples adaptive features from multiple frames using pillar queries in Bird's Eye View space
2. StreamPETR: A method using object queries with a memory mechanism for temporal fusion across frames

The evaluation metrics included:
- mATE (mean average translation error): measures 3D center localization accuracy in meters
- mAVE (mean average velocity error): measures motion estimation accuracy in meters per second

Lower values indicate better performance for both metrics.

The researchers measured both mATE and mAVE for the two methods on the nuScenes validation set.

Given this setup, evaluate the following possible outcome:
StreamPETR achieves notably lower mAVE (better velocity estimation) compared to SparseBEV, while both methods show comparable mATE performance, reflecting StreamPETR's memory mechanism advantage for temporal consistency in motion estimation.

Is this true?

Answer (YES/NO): NO